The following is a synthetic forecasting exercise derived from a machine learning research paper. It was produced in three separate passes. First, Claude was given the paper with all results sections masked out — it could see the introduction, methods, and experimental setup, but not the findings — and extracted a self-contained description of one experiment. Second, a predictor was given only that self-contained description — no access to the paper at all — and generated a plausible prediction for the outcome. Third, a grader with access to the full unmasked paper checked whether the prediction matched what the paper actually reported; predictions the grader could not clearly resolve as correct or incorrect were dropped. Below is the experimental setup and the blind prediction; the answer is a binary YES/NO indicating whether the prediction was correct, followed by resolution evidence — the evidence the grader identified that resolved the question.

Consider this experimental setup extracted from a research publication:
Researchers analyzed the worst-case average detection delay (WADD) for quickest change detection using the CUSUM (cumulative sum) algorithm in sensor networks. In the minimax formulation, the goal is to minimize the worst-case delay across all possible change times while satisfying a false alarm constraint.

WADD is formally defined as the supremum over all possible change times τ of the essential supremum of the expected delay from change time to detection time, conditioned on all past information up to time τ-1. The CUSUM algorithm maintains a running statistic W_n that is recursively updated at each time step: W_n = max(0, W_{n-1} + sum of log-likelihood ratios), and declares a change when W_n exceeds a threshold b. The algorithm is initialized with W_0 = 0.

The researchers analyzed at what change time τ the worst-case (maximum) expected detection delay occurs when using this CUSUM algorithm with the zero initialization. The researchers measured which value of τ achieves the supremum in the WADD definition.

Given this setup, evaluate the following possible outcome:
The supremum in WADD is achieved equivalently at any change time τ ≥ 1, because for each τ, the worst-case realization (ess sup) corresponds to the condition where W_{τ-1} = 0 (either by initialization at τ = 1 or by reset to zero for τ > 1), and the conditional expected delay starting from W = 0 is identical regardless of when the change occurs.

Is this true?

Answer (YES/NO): NO